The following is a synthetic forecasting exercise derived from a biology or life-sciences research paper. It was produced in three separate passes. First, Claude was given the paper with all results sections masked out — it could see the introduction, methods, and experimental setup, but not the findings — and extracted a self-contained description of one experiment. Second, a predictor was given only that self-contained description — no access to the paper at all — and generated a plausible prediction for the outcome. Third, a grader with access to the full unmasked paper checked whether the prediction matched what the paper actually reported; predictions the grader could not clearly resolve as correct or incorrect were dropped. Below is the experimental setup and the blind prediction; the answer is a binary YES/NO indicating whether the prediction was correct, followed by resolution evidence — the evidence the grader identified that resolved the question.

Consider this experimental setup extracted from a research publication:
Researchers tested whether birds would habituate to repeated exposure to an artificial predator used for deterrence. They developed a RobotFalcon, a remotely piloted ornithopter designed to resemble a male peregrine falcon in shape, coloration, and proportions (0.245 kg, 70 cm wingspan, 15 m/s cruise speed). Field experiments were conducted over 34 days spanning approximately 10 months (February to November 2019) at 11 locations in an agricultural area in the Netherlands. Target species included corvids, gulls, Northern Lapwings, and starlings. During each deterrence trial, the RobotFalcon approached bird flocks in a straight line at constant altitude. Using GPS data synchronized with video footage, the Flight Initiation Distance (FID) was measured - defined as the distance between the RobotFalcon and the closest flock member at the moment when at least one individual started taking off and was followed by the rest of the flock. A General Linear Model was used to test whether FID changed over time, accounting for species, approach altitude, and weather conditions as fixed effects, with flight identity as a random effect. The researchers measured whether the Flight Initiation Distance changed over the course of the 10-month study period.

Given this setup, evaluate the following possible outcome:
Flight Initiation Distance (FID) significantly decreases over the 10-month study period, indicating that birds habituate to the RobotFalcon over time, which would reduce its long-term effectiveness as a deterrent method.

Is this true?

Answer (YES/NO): NO